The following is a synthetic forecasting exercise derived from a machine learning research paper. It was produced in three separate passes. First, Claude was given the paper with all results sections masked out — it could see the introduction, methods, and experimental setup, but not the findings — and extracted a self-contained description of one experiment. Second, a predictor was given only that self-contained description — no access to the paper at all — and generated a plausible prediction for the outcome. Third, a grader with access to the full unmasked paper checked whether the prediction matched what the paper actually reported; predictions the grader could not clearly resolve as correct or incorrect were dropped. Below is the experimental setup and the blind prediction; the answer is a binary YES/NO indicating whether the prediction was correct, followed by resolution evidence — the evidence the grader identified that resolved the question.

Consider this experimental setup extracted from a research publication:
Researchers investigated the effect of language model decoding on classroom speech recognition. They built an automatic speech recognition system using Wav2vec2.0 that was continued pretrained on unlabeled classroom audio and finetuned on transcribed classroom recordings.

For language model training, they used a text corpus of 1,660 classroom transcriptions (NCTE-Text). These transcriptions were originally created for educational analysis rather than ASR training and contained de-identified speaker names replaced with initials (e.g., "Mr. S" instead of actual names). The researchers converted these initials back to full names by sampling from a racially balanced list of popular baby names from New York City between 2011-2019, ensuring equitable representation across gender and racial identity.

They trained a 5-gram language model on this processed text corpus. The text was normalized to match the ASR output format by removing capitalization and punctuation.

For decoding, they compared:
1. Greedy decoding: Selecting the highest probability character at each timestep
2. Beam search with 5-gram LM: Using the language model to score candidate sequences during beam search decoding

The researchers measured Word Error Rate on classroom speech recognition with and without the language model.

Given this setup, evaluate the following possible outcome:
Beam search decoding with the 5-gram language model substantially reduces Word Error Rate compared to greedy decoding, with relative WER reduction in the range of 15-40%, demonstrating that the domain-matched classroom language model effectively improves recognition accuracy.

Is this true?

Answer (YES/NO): NO